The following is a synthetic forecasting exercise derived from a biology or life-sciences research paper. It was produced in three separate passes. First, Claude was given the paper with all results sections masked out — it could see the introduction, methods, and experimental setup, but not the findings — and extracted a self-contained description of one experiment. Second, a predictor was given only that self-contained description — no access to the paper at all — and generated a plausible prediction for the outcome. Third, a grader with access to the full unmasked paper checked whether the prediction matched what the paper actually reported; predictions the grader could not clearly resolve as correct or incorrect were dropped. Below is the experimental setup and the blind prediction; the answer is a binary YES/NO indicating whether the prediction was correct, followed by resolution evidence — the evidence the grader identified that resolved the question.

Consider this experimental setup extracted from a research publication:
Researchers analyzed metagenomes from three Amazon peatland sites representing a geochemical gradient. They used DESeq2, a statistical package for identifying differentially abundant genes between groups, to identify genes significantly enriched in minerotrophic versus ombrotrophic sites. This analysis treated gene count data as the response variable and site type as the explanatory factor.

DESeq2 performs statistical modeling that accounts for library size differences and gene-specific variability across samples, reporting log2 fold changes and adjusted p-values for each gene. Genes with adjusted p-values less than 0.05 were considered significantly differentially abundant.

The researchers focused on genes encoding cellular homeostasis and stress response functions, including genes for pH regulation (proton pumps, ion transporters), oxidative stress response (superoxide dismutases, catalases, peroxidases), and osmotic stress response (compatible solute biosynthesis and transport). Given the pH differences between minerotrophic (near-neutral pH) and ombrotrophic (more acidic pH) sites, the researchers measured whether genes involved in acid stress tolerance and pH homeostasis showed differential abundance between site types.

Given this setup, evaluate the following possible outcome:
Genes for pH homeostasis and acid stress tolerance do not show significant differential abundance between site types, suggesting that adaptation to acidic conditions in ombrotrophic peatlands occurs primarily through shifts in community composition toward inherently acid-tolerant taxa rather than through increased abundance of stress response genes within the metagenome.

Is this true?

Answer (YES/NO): NO